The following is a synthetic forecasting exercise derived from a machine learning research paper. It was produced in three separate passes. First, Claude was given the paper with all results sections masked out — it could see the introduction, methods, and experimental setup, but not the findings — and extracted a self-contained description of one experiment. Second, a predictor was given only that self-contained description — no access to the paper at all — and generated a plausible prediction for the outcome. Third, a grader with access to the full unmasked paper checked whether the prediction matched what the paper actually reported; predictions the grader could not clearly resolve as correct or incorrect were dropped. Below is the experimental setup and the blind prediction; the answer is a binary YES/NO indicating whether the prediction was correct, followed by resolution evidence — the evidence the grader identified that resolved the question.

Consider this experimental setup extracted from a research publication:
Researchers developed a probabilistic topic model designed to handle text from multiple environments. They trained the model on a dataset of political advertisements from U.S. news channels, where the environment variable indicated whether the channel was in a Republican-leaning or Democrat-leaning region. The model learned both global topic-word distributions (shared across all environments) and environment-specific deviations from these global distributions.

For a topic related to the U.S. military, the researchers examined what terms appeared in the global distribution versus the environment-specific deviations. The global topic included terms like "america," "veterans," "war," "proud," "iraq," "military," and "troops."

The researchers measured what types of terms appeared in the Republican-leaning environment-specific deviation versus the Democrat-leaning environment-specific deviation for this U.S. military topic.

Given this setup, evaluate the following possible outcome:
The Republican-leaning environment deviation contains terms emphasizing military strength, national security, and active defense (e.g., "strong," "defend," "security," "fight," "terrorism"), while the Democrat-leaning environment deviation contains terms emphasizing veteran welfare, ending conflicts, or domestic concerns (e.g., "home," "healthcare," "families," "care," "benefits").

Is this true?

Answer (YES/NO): NO